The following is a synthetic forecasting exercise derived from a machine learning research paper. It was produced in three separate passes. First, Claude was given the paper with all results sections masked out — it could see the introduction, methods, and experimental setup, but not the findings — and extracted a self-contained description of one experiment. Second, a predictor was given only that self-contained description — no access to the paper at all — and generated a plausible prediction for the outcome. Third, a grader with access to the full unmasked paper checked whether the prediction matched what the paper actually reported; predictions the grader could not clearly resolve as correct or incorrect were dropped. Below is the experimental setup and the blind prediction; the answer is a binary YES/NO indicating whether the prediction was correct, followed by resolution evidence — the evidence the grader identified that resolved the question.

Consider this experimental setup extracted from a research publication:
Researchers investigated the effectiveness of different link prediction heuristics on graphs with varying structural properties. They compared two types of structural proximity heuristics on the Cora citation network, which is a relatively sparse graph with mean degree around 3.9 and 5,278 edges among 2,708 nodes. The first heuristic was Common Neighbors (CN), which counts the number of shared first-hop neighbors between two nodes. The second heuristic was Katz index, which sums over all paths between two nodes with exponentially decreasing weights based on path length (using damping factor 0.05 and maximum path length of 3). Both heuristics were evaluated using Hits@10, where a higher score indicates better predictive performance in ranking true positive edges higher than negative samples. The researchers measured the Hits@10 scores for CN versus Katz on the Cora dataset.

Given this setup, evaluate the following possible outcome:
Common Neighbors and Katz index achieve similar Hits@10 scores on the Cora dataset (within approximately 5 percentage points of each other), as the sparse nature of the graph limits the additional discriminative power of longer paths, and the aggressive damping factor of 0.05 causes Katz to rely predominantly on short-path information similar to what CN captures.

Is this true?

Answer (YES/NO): NO